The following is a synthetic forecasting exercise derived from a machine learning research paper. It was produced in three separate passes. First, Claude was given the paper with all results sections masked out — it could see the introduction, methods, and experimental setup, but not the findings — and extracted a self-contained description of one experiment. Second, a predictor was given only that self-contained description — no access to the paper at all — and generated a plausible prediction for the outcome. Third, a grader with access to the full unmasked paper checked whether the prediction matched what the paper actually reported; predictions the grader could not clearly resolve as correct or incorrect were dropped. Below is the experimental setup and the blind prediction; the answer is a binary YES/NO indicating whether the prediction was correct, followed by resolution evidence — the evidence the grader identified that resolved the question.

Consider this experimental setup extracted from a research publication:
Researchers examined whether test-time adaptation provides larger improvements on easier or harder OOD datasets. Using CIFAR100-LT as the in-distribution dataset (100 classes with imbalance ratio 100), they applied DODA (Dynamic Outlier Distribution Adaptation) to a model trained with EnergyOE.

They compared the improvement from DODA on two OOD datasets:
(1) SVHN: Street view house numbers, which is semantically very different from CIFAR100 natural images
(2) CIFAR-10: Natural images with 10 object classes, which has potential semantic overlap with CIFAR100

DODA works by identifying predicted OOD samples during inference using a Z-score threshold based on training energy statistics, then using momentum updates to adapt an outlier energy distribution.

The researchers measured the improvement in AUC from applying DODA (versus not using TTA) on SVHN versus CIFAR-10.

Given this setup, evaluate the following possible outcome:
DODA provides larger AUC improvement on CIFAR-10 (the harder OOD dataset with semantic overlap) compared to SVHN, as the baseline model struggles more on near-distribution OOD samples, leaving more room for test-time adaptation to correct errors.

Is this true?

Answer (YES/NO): YES